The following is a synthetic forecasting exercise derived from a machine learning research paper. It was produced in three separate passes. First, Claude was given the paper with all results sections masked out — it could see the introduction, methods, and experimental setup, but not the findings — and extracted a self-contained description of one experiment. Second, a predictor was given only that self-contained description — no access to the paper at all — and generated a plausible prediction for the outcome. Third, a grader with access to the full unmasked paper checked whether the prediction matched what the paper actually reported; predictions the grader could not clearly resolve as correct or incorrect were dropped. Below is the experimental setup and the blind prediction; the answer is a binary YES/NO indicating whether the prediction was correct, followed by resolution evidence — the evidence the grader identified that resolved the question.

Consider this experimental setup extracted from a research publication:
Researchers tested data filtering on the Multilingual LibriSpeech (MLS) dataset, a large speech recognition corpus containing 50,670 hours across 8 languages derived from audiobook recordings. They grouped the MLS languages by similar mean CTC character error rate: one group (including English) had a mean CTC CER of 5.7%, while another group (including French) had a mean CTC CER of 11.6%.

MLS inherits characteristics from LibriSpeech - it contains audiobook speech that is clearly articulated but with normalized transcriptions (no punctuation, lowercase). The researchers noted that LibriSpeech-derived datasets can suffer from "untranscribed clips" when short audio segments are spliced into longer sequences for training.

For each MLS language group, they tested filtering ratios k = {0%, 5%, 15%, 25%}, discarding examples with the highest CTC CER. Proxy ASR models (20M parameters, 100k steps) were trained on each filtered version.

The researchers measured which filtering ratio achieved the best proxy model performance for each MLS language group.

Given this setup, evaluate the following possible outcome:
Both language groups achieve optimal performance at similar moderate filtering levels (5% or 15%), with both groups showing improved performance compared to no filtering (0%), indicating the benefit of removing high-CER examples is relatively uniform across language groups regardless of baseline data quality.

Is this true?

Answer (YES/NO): NO